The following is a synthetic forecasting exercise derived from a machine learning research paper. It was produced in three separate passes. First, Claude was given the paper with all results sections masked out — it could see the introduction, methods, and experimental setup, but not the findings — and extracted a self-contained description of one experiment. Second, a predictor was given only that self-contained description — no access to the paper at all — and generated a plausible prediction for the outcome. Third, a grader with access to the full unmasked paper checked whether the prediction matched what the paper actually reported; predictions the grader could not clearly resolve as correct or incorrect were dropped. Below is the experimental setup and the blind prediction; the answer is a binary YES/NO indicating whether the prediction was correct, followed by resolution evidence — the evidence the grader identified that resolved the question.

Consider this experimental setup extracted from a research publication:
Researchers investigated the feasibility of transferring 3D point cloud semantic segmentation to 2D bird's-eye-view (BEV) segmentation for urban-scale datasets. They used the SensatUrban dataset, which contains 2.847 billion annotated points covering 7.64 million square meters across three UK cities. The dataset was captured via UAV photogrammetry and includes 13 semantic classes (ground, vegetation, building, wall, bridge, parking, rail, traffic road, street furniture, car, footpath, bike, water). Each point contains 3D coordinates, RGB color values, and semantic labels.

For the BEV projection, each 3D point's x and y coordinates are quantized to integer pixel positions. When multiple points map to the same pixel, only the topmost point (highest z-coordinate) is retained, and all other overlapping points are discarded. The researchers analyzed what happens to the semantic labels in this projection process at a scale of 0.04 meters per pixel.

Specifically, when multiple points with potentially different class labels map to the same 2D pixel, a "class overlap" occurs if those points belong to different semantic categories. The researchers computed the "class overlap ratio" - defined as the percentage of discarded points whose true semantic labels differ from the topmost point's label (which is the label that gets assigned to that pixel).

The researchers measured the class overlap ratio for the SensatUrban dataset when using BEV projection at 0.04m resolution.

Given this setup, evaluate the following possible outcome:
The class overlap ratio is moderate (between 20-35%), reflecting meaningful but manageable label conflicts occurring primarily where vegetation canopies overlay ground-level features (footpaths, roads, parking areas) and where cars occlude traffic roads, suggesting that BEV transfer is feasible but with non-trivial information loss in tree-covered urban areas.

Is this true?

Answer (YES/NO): NO